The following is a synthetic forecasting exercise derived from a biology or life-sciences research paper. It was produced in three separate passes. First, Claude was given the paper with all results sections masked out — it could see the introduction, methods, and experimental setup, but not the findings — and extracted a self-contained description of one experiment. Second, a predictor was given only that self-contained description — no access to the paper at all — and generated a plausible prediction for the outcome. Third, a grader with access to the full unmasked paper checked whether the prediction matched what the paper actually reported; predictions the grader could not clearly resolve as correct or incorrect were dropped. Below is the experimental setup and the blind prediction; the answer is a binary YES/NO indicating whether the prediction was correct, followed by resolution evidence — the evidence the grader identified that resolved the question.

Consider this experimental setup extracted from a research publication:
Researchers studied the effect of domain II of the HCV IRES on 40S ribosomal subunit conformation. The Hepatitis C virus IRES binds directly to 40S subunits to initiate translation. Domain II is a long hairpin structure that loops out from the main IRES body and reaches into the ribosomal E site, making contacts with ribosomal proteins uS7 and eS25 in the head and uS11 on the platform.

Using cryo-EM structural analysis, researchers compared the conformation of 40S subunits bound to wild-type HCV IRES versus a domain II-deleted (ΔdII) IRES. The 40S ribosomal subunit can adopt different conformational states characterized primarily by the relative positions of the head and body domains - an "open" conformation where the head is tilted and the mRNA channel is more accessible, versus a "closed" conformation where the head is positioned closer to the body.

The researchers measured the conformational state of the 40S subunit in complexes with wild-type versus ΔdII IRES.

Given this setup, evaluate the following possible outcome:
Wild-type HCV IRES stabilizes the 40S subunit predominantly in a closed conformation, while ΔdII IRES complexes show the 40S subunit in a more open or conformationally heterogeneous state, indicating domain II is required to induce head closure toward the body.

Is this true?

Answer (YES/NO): NO